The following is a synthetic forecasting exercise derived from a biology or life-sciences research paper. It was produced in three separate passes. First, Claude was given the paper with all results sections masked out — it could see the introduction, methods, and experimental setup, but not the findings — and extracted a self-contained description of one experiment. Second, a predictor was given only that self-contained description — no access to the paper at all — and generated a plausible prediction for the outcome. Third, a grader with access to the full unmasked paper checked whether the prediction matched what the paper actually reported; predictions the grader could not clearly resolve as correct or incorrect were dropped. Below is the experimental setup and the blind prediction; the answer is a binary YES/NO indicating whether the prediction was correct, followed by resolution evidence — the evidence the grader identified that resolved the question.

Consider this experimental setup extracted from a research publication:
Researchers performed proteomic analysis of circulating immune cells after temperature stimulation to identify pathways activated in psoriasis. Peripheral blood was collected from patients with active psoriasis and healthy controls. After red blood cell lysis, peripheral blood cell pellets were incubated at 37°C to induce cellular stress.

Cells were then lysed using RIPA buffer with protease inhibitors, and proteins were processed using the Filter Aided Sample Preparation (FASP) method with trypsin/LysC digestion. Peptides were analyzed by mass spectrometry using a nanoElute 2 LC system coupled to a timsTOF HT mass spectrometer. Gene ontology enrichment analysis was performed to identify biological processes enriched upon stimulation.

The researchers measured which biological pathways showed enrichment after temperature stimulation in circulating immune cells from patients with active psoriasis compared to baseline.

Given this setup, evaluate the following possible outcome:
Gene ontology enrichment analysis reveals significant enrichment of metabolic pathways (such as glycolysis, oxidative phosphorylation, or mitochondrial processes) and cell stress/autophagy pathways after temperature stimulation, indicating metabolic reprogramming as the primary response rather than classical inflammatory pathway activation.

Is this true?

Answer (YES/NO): NO